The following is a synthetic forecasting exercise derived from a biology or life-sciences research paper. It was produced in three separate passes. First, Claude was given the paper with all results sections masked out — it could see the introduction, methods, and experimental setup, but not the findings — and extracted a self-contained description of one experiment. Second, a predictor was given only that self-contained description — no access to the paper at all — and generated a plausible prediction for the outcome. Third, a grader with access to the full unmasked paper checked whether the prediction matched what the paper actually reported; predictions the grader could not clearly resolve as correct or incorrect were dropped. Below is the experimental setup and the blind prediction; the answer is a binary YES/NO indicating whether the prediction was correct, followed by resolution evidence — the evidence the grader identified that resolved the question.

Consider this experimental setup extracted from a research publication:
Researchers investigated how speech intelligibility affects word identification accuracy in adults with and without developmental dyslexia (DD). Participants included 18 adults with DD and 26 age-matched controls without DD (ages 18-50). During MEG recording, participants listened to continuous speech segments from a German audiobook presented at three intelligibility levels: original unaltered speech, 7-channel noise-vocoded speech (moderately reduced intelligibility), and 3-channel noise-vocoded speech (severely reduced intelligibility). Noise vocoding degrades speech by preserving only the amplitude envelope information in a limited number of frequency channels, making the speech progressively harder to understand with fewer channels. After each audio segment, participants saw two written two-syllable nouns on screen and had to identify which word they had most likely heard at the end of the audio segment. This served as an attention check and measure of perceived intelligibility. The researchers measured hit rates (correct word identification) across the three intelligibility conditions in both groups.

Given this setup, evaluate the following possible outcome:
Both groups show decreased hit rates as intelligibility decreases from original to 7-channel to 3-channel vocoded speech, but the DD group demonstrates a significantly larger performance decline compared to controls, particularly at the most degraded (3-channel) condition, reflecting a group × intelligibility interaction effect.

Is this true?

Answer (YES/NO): NO